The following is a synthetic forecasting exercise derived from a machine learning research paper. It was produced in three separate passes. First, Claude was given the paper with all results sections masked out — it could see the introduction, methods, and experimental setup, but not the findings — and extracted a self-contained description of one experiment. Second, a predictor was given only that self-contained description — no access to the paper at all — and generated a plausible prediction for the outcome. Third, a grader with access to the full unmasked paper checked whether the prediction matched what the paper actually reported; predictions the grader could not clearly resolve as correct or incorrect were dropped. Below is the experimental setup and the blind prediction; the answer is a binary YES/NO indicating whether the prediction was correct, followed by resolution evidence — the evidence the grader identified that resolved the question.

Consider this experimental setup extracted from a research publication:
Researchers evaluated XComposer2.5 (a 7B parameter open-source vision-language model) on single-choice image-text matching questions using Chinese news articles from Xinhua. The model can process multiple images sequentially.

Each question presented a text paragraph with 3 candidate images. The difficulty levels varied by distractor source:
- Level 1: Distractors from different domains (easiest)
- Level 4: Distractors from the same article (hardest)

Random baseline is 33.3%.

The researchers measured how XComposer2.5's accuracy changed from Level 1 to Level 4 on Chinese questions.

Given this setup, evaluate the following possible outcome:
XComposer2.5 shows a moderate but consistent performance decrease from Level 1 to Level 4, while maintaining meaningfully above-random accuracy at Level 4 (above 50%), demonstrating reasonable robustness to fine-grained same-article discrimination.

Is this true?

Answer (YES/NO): NO